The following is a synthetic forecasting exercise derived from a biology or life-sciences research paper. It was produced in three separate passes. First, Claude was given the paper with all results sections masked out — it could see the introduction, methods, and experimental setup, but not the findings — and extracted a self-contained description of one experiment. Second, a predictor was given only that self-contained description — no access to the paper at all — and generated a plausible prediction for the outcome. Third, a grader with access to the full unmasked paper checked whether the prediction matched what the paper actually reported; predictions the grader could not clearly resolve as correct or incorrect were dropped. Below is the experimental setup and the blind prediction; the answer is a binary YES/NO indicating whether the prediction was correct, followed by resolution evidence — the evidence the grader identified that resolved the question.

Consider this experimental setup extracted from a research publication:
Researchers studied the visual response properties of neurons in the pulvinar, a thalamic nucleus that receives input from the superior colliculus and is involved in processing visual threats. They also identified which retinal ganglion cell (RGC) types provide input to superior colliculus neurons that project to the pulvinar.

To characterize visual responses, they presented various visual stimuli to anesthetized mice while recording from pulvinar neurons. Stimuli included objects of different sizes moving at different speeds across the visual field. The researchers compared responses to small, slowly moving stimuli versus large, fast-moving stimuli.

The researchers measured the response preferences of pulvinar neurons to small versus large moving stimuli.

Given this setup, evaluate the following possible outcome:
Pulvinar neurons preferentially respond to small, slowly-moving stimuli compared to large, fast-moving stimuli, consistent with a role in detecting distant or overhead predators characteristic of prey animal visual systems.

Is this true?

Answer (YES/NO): YES